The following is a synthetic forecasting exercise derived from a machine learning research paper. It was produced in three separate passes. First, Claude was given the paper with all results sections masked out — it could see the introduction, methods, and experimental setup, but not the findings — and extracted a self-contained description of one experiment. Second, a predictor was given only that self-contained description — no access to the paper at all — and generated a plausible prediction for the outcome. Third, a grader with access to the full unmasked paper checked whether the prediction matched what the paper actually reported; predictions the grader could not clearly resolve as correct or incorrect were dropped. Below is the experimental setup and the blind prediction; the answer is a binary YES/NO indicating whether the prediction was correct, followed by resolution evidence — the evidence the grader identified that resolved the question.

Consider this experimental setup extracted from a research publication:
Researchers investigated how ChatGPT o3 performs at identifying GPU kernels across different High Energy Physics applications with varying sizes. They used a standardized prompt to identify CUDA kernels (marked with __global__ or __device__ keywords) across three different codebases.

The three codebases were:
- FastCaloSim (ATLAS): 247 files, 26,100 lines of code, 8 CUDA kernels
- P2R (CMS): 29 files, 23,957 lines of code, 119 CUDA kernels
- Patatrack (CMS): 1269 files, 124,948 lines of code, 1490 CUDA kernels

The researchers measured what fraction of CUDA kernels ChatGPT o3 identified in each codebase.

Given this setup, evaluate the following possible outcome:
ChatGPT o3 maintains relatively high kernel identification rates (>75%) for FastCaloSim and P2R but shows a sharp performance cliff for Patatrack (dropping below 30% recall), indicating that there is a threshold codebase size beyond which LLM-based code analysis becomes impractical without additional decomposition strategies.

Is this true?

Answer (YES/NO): NO